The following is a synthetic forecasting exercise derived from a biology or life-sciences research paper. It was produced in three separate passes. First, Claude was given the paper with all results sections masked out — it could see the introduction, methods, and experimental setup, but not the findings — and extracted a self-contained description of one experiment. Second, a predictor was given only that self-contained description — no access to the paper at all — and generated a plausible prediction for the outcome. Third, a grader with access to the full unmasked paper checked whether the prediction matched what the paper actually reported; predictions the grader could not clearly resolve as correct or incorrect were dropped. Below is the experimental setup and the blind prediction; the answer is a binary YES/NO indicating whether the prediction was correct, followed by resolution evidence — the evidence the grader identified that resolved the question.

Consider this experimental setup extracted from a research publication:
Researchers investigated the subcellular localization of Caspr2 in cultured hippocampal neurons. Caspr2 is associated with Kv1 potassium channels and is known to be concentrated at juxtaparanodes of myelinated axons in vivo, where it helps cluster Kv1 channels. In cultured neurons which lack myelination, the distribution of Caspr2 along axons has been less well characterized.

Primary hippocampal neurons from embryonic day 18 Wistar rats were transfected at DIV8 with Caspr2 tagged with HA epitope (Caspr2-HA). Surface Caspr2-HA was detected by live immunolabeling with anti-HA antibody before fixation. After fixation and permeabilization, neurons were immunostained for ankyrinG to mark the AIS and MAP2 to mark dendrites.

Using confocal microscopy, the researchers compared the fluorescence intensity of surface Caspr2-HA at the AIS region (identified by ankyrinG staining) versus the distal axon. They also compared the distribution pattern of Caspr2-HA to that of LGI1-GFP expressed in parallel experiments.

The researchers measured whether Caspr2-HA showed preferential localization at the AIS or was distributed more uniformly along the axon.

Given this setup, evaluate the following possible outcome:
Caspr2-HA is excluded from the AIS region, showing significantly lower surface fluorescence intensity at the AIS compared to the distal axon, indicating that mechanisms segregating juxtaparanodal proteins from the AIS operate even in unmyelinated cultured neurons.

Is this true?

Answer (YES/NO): NO